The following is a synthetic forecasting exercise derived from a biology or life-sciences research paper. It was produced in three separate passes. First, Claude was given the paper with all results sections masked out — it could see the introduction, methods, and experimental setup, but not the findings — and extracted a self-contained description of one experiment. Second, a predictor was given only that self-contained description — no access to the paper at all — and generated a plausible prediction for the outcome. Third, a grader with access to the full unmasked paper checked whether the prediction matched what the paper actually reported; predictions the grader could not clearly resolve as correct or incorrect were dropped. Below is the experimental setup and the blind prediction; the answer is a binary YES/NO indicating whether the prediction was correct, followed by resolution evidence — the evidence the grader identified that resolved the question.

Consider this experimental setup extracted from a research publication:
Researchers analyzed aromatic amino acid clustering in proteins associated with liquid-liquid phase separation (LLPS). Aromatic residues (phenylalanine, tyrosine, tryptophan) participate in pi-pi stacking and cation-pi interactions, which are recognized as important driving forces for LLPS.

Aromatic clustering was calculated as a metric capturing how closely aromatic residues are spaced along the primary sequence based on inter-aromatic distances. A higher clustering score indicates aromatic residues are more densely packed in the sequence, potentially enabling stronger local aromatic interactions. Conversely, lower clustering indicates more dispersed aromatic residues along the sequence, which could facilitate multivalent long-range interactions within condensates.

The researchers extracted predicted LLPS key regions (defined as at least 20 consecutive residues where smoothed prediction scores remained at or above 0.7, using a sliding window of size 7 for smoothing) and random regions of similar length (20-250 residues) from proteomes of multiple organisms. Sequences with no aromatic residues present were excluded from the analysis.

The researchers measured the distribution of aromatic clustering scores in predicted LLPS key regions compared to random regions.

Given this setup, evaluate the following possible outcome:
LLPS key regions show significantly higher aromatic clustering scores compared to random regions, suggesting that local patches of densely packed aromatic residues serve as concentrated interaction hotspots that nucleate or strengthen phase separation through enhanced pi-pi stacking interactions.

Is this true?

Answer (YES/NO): NO